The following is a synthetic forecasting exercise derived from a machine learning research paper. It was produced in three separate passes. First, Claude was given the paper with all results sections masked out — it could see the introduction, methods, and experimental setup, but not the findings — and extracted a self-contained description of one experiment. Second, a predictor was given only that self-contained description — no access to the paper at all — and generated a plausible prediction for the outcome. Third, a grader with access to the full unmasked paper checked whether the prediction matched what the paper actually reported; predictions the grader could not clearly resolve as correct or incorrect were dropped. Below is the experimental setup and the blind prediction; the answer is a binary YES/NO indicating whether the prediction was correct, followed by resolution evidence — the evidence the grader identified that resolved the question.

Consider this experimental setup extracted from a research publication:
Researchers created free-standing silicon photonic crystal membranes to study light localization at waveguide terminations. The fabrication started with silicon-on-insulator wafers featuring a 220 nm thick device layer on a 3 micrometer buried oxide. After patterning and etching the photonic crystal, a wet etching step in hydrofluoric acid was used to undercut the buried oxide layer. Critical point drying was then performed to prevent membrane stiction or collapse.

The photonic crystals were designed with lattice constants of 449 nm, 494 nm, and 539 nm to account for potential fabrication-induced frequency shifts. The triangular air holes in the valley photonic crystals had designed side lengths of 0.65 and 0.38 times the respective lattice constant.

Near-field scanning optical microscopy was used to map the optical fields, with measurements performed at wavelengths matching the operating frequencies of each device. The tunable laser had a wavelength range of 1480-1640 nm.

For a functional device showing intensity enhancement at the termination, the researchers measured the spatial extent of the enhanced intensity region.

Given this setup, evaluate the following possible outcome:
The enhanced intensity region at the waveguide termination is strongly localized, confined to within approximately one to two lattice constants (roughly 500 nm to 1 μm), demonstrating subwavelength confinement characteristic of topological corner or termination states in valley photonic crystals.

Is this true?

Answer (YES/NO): YES